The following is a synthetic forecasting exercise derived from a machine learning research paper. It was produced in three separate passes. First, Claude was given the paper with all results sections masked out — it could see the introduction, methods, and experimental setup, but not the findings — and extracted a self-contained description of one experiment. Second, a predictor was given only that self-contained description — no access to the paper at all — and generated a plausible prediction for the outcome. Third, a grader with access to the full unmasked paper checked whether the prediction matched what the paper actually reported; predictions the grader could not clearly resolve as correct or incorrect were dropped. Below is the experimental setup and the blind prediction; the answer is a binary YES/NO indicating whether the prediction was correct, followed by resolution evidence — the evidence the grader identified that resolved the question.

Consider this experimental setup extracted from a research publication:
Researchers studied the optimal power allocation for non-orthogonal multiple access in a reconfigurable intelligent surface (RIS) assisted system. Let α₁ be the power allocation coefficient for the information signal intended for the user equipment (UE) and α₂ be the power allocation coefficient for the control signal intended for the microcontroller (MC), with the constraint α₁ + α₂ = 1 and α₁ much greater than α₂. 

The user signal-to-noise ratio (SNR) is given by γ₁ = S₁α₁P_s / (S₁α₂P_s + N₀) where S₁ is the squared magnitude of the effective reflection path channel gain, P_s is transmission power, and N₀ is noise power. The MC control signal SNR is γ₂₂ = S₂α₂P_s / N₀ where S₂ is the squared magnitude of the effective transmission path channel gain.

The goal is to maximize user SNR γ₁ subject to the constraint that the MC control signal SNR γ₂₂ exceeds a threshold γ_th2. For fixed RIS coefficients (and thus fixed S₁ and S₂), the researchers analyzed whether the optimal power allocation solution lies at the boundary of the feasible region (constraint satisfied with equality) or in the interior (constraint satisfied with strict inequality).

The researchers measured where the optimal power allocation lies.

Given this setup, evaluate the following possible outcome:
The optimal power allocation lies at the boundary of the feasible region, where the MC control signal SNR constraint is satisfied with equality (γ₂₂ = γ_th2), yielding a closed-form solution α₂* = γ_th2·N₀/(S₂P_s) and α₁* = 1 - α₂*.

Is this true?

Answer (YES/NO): YES